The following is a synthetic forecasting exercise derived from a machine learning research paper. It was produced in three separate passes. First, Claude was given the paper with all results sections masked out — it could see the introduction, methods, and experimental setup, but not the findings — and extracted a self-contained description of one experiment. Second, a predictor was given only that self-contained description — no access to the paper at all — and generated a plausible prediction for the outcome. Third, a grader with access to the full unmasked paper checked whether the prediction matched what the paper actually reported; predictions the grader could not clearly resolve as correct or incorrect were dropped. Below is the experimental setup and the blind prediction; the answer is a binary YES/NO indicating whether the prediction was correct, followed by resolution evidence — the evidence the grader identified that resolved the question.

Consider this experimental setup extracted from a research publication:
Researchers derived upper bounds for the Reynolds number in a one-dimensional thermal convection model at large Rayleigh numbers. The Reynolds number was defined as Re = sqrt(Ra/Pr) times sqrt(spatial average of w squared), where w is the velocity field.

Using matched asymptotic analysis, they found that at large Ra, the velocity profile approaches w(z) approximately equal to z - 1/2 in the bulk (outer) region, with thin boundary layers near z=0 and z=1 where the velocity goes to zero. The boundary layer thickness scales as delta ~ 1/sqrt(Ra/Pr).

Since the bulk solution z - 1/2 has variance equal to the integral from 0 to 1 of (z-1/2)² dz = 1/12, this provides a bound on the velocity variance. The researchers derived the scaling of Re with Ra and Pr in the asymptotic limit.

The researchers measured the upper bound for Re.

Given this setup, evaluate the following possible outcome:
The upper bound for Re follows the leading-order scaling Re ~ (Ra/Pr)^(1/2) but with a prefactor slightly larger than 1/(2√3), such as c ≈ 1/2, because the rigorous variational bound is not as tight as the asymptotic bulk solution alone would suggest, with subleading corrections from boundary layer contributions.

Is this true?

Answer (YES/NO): NO